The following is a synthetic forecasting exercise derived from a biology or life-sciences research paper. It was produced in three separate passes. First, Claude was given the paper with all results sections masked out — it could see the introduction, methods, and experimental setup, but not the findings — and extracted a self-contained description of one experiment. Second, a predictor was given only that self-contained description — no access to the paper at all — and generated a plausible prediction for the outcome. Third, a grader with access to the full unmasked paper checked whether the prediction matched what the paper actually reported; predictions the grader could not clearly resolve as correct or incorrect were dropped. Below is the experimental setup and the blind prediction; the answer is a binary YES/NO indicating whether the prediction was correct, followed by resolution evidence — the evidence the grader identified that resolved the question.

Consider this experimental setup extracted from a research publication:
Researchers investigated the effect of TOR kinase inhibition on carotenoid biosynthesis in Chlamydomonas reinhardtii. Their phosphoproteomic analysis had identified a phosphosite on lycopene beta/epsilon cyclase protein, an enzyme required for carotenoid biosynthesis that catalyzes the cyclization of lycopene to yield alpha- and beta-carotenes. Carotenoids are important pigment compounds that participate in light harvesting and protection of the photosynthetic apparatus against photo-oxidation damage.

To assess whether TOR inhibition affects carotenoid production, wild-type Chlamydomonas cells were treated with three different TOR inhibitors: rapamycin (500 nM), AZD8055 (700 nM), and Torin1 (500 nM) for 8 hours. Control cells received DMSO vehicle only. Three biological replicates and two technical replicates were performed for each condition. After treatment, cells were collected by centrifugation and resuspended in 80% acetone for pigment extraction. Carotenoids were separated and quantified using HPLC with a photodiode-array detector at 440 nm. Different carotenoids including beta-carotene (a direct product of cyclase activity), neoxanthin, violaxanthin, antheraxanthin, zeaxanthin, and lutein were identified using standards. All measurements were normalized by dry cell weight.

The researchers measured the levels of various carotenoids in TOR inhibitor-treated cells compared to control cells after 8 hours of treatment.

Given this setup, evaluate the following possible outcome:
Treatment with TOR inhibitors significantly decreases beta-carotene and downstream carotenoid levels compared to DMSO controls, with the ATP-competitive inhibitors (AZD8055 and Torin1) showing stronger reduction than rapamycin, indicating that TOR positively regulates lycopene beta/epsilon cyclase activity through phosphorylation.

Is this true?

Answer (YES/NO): NO